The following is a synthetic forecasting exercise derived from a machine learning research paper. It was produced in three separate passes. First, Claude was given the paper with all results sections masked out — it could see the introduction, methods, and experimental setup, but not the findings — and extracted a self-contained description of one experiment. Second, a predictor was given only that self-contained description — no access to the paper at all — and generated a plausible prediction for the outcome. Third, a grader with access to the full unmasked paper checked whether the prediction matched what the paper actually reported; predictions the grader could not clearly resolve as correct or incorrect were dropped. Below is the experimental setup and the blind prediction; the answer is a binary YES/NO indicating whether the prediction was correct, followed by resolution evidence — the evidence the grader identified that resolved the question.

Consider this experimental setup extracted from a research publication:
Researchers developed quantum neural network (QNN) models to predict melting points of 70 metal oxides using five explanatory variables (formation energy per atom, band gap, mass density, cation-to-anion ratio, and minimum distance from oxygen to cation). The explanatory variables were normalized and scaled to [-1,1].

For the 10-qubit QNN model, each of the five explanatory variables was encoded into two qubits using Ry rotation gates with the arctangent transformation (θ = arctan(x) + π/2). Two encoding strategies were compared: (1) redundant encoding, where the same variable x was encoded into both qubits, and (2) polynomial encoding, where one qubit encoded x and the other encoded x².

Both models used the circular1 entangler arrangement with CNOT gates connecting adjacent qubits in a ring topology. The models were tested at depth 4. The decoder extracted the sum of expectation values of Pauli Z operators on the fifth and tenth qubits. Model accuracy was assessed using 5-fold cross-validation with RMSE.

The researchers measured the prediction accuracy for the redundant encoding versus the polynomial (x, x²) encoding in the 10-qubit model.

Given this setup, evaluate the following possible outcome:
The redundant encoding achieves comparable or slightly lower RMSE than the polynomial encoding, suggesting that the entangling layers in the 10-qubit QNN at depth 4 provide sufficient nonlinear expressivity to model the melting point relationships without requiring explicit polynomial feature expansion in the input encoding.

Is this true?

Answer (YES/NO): NO